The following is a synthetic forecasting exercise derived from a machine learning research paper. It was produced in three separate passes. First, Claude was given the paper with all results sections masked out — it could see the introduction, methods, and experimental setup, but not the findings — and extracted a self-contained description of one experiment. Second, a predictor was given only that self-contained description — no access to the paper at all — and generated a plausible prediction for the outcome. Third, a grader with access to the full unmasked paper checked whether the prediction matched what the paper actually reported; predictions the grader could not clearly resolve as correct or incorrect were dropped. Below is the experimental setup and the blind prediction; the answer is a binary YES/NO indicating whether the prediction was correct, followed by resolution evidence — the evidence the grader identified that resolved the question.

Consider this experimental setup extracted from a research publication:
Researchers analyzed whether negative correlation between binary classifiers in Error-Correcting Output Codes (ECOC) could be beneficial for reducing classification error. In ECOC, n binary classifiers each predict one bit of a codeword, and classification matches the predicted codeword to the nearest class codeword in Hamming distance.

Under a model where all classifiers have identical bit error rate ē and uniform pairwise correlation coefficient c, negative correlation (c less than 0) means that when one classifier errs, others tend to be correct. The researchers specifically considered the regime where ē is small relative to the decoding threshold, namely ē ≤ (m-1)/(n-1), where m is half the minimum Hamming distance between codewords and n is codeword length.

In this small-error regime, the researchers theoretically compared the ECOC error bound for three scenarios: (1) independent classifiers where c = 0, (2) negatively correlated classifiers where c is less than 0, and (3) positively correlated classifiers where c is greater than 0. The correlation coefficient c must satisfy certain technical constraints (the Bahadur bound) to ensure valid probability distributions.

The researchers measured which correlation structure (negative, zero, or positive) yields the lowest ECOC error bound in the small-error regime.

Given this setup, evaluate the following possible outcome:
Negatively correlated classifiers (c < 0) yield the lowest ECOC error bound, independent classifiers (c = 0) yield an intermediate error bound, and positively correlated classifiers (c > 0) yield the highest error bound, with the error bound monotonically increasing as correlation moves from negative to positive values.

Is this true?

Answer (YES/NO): YES